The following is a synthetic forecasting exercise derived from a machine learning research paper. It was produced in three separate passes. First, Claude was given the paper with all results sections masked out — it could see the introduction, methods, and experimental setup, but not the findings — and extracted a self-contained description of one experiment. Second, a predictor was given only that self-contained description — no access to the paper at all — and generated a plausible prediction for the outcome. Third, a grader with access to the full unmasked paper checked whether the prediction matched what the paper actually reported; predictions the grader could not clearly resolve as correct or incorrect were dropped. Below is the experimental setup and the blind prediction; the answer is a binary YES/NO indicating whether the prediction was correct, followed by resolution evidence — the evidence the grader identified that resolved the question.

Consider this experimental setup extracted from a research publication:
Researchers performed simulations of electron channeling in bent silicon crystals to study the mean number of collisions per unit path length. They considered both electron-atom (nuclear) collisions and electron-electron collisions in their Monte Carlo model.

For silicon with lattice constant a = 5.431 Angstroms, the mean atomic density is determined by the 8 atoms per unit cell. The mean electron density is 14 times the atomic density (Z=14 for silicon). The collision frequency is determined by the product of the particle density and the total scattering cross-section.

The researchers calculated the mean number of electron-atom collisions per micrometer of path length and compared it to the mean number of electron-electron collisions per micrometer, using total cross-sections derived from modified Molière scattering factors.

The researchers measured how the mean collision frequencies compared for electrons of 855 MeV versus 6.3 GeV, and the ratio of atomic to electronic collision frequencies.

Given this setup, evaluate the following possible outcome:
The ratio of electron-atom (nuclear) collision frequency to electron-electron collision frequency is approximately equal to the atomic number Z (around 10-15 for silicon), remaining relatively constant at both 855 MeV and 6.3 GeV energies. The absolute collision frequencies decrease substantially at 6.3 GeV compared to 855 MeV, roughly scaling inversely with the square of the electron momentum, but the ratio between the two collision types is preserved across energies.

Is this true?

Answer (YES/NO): NO